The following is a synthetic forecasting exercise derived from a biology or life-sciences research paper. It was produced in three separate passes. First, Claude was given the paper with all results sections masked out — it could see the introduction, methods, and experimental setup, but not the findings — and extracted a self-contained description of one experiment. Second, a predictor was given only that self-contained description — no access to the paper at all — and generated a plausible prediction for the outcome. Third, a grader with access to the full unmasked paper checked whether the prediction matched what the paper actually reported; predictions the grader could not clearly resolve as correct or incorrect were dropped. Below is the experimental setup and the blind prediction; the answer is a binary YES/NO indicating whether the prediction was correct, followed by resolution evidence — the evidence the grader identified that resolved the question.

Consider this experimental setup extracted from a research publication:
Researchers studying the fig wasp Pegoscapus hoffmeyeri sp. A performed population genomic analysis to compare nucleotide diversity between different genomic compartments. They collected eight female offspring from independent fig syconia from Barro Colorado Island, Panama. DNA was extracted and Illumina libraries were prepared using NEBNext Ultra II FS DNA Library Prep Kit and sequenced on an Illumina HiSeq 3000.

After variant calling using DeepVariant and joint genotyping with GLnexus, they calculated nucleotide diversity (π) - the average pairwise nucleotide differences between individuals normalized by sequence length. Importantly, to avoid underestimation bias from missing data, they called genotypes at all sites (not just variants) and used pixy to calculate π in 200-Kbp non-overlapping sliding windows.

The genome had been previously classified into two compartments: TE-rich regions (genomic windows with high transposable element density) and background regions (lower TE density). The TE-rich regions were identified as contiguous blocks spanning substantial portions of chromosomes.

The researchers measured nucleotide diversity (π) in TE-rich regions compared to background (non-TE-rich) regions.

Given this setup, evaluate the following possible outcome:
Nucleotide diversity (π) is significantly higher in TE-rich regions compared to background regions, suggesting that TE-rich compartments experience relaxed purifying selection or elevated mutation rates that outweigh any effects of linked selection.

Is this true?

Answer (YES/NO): NO